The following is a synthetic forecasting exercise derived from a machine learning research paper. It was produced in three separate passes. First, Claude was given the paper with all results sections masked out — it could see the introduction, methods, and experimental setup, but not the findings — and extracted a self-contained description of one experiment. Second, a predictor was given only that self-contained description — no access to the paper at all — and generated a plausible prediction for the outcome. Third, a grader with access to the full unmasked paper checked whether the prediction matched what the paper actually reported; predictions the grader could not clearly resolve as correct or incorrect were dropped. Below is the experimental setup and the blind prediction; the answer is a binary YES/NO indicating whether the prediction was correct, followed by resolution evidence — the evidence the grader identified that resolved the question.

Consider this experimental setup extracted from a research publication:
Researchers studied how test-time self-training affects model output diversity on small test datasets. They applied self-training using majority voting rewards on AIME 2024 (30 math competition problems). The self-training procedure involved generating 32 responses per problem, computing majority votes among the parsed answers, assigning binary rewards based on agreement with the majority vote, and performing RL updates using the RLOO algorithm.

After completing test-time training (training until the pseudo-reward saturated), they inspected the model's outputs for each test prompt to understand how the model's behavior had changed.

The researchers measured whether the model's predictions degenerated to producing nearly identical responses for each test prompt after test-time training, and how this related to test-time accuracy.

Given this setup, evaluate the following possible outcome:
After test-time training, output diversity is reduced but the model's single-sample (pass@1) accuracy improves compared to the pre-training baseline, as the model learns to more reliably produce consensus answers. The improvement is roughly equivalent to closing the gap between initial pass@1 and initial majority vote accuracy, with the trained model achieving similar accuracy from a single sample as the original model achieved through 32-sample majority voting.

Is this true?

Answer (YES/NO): NO